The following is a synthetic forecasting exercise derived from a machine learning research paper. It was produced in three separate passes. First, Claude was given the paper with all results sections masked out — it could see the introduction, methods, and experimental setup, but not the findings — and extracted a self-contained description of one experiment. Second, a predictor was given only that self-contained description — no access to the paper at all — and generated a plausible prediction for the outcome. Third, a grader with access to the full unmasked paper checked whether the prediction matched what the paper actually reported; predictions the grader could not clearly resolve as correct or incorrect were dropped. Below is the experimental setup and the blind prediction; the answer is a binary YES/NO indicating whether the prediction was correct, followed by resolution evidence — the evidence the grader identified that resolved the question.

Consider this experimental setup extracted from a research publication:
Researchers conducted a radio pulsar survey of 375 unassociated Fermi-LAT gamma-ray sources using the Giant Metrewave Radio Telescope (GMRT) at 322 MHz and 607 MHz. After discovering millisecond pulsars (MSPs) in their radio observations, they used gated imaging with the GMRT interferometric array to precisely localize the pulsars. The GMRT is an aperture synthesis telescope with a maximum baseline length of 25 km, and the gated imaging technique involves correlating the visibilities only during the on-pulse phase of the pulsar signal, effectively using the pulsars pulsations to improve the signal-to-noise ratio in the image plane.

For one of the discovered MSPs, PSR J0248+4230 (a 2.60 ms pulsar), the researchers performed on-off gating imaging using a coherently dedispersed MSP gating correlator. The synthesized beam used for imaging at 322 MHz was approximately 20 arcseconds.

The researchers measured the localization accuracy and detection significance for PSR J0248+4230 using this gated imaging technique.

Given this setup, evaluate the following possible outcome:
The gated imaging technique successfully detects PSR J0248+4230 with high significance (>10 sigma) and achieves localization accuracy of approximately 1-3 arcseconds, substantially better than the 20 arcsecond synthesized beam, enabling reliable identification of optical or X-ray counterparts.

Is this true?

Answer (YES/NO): NO